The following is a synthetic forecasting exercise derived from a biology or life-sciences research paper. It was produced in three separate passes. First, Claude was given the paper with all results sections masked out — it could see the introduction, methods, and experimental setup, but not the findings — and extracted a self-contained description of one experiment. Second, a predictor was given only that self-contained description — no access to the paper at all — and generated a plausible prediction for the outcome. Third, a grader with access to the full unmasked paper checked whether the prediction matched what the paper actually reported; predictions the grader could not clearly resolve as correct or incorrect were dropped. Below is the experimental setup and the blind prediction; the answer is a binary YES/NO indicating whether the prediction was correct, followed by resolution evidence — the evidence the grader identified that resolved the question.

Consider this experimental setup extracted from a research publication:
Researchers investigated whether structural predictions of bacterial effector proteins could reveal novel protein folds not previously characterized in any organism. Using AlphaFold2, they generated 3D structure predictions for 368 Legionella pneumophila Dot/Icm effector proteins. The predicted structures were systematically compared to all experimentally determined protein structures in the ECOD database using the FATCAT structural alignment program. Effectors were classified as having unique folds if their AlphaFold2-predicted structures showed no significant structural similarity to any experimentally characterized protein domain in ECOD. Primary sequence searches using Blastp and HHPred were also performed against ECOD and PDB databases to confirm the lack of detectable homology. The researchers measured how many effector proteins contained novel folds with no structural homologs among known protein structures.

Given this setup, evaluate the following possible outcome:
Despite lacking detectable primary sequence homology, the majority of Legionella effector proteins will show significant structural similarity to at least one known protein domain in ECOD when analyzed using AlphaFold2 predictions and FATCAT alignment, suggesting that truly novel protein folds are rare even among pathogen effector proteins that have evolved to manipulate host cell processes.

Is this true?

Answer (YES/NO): YES